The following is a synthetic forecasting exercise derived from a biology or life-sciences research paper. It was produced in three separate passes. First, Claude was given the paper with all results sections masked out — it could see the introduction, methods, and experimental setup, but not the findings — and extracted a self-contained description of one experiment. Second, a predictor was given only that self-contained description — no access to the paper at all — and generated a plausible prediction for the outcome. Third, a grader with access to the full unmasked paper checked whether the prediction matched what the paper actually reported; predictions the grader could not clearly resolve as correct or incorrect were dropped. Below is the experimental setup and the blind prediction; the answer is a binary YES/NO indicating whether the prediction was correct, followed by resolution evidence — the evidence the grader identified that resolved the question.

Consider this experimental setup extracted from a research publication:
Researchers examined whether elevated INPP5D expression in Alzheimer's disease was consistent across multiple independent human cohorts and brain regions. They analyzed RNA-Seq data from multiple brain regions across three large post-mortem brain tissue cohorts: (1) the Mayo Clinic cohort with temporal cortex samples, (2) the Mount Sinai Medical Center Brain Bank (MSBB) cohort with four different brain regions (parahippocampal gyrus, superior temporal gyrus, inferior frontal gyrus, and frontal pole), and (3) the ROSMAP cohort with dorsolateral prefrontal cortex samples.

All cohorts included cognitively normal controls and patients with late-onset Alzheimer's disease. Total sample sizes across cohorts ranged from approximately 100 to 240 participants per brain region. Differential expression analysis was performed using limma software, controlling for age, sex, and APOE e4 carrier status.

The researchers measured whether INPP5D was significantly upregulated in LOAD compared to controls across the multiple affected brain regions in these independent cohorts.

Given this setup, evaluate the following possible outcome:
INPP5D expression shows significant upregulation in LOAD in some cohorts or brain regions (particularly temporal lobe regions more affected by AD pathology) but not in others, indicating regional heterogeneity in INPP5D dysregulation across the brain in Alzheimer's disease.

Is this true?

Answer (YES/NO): YES